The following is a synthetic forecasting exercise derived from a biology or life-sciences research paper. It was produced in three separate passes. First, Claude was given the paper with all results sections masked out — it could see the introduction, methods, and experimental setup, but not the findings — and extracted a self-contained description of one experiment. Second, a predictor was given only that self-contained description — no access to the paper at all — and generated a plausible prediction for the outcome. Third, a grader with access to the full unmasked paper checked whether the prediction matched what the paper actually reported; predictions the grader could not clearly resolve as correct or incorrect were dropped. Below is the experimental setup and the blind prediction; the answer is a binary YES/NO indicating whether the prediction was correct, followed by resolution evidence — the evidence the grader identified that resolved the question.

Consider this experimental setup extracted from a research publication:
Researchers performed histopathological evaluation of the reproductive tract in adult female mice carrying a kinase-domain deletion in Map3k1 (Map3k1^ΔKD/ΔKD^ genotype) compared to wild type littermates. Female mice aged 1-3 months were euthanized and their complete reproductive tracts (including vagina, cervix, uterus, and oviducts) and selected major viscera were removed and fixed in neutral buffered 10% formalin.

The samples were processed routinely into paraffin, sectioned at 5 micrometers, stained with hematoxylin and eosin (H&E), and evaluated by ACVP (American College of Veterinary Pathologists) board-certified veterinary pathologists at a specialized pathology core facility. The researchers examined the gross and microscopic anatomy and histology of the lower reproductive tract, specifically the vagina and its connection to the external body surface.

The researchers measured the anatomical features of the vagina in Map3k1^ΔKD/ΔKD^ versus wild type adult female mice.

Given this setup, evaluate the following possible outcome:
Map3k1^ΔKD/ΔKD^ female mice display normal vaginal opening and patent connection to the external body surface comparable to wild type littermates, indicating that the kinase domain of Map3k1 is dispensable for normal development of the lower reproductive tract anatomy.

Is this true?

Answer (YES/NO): NO